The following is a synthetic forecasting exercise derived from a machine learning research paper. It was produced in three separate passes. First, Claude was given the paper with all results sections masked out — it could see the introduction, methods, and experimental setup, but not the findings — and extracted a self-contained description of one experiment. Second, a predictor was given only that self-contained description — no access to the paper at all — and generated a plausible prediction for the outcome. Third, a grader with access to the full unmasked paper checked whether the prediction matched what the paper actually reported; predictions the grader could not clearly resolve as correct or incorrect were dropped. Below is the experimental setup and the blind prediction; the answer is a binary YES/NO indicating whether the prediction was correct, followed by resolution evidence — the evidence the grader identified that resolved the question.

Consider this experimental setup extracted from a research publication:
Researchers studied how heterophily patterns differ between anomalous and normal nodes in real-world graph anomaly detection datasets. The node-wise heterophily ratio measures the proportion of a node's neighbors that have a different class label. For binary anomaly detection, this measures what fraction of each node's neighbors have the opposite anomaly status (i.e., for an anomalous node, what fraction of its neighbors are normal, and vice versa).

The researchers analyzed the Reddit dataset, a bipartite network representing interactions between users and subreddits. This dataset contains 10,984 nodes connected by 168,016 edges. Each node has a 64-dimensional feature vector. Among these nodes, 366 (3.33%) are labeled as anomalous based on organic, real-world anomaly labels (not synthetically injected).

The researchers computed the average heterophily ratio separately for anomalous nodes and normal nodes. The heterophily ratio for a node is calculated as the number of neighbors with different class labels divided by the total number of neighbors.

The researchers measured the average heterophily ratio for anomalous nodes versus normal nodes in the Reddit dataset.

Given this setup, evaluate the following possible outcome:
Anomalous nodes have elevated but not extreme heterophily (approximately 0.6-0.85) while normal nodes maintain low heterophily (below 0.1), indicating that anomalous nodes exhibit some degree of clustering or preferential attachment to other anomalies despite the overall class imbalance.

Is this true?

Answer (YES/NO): YES